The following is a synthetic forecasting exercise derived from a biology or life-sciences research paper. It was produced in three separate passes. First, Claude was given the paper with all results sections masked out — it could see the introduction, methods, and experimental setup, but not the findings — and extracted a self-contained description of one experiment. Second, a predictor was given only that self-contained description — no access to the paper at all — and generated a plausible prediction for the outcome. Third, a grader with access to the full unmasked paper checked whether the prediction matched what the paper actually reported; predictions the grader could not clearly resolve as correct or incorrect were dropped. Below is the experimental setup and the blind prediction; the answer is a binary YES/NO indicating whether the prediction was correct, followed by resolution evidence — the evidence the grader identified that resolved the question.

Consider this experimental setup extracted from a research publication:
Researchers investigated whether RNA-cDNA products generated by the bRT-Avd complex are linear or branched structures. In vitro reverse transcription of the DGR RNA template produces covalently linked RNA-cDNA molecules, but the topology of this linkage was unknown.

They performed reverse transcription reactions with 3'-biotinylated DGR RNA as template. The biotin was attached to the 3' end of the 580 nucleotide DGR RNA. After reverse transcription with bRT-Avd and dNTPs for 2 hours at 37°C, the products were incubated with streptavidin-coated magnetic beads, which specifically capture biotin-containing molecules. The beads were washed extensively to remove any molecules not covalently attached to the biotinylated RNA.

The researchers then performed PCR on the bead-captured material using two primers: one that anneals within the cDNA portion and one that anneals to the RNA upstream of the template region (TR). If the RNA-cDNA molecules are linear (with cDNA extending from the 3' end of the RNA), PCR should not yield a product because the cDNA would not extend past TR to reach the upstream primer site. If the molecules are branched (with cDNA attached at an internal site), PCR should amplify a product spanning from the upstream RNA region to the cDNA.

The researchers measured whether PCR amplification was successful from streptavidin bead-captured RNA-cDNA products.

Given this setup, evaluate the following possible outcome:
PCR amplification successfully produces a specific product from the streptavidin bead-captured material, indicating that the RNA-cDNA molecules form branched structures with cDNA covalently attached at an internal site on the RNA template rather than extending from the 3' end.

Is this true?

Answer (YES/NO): YES